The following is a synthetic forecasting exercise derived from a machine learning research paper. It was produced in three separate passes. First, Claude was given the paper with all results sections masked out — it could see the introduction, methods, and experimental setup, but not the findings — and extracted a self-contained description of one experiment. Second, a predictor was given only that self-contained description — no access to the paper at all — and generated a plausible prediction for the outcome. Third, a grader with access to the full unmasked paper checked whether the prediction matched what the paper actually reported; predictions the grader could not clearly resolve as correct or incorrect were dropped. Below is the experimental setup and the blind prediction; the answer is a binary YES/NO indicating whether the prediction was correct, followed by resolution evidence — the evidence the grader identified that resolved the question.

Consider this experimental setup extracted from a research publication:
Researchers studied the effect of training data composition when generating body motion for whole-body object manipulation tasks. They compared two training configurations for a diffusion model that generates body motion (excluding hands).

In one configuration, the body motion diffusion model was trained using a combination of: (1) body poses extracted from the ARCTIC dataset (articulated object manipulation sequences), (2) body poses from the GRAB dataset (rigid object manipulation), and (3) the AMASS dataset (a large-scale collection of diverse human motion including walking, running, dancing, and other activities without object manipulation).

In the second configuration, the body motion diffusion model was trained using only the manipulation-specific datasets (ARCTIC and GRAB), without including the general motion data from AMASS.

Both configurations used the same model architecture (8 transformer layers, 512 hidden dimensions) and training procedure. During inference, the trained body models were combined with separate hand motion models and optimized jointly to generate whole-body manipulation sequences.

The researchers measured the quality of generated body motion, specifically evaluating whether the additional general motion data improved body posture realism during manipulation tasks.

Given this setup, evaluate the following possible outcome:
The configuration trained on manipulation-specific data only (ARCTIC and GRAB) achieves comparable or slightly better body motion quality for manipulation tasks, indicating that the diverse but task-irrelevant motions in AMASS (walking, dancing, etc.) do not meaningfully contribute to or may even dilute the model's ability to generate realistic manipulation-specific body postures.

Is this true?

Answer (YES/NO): NO